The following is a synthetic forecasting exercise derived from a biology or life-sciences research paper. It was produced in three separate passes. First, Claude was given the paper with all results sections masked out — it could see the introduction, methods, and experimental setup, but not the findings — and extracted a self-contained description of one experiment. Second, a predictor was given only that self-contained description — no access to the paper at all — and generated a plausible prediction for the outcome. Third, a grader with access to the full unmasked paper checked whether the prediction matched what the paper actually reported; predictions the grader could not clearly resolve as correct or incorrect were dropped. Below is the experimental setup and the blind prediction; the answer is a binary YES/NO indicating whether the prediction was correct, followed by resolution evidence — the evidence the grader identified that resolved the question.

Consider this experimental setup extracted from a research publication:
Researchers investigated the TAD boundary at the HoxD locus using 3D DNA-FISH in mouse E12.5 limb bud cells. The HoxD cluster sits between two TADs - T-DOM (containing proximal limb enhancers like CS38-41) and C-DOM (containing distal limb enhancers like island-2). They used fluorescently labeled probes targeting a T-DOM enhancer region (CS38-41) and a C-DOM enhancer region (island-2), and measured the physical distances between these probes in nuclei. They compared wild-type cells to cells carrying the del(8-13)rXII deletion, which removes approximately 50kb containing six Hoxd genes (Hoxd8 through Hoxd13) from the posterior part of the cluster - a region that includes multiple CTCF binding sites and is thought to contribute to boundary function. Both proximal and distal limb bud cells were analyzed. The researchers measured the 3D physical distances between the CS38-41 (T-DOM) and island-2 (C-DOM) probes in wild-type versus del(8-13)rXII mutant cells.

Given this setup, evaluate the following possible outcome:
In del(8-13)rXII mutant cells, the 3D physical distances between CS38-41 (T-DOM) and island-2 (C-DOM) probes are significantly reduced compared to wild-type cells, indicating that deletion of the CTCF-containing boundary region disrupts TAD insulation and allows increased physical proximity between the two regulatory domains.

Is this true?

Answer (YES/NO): NO